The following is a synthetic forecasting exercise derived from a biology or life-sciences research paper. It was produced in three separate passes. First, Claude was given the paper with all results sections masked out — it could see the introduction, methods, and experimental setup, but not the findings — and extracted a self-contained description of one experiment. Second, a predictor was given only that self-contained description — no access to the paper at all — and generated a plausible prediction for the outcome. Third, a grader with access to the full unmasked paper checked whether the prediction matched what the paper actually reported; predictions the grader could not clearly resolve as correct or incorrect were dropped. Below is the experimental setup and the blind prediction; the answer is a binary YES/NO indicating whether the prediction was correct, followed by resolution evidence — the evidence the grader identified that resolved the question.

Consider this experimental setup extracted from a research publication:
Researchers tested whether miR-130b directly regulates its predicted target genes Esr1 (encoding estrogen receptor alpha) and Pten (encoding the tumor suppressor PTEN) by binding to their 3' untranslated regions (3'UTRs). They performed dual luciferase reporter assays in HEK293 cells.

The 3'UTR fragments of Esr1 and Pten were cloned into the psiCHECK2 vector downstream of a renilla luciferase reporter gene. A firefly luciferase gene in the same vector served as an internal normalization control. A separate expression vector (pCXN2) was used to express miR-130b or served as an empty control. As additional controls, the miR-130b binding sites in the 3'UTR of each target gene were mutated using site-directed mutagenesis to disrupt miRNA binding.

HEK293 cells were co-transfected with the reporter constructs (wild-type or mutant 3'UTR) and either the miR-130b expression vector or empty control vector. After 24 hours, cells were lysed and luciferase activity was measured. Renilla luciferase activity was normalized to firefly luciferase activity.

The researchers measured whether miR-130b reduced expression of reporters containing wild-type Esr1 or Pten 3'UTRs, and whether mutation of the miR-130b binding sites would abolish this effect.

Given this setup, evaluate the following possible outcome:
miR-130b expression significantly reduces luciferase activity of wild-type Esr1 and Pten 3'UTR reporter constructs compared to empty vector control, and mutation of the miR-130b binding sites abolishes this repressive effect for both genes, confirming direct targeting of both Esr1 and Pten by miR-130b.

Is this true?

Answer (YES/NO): NO